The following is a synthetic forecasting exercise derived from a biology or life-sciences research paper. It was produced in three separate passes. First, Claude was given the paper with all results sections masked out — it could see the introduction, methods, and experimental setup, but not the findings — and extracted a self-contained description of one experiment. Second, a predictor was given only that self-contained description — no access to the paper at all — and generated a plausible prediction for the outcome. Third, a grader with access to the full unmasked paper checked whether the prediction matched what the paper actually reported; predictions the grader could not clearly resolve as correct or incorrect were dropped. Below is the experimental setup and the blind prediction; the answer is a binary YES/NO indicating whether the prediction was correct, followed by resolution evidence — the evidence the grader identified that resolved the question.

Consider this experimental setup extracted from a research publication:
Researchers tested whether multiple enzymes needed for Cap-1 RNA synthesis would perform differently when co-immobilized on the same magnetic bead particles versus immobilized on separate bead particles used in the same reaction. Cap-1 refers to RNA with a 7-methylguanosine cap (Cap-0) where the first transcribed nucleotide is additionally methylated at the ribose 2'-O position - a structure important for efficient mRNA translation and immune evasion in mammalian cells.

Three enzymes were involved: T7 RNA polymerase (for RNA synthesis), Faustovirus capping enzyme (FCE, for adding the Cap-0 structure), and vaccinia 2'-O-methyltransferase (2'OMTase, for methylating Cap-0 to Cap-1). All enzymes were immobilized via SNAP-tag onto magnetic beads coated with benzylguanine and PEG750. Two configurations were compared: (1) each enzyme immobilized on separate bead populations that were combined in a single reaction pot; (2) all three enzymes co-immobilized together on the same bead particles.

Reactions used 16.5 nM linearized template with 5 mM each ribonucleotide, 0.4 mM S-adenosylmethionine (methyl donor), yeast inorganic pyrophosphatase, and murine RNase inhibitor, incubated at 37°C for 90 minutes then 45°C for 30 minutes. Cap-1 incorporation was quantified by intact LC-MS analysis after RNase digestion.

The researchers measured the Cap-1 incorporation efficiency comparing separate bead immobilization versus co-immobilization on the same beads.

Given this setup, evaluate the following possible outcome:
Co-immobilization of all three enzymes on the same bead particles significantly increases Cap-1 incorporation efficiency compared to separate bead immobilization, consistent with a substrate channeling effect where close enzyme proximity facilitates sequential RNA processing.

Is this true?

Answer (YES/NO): NO